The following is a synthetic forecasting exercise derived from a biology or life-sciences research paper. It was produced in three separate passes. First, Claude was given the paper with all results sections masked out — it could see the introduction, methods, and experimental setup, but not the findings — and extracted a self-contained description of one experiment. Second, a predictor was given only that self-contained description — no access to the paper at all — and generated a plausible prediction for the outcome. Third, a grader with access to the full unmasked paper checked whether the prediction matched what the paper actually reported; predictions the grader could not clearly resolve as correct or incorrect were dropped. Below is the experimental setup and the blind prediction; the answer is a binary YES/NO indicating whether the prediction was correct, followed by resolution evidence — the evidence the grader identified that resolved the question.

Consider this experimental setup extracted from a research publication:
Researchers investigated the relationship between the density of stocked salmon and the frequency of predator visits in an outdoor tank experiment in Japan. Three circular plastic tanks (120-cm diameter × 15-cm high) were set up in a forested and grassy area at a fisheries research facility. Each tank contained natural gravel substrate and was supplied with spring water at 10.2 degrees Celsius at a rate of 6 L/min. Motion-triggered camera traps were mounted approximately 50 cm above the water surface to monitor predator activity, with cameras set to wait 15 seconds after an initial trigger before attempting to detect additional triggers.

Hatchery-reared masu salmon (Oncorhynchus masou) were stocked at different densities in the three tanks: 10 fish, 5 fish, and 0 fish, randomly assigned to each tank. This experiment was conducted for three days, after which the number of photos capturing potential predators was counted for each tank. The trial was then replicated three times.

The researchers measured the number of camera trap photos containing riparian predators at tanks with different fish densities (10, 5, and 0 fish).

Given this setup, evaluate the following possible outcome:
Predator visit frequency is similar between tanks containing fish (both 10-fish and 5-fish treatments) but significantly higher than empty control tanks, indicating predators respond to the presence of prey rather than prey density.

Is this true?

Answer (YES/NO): NO